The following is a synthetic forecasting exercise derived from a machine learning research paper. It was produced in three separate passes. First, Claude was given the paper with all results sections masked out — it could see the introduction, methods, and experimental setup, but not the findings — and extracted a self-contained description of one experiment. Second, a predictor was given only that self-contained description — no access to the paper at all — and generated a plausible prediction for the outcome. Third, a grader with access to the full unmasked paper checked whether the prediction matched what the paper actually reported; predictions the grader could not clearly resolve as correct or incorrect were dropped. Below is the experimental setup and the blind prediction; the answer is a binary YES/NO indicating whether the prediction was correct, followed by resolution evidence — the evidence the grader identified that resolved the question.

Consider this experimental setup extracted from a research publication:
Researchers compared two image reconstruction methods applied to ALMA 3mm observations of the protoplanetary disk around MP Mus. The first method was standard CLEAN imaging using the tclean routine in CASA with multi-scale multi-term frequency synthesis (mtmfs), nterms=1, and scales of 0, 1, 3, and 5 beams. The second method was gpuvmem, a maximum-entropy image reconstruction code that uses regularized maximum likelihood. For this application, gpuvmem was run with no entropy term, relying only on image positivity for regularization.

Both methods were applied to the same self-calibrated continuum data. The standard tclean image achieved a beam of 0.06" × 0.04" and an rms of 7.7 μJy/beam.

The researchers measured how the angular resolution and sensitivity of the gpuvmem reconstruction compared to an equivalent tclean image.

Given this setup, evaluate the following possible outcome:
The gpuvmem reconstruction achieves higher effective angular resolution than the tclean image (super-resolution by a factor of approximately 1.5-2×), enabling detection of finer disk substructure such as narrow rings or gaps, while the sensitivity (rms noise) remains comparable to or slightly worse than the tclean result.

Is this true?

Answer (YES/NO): NO